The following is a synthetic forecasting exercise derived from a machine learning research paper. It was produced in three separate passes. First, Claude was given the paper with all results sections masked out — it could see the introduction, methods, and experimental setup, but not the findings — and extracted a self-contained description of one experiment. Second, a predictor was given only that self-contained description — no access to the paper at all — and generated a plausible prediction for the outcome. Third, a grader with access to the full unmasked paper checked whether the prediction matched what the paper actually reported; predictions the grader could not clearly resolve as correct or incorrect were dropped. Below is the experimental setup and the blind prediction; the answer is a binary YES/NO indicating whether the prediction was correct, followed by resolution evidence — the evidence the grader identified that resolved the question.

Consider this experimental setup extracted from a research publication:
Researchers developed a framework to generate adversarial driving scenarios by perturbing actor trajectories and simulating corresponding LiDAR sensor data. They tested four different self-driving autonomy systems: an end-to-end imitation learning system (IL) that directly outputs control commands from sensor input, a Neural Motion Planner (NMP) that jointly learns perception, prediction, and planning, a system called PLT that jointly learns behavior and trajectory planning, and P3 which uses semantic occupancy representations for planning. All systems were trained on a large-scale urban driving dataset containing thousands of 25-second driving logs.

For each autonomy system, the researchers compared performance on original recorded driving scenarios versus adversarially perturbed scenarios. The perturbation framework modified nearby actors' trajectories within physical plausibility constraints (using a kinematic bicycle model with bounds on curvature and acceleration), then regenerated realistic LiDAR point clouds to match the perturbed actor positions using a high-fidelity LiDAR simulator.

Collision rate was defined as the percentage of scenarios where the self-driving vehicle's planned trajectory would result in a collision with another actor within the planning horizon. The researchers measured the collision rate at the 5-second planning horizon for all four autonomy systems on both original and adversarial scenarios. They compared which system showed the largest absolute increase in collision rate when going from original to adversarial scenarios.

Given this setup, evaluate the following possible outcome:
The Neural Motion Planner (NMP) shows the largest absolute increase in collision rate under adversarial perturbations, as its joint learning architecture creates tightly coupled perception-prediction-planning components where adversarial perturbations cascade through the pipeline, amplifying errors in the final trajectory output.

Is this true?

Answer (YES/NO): YES